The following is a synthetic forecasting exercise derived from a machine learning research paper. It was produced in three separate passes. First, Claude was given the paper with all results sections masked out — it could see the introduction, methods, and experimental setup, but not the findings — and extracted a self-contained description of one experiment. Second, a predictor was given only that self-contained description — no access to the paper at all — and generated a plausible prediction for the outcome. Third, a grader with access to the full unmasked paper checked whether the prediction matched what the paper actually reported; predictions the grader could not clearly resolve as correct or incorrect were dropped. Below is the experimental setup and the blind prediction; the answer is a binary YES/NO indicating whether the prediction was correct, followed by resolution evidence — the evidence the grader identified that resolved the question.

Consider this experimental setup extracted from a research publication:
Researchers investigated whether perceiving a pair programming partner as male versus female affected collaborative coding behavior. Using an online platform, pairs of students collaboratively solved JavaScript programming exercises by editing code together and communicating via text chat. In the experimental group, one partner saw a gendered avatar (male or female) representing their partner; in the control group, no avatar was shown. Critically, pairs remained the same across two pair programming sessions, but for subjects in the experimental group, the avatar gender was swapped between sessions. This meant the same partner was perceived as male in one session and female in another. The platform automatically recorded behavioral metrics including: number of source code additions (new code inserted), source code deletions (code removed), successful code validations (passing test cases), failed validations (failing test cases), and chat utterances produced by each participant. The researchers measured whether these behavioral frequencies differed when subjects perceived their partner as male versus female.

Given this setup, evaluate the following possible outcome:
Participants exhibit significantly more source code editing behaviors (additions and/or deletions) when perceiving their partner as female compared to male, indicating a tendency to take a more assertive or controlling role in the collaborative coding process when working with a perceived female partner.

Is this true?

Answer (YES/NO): NO